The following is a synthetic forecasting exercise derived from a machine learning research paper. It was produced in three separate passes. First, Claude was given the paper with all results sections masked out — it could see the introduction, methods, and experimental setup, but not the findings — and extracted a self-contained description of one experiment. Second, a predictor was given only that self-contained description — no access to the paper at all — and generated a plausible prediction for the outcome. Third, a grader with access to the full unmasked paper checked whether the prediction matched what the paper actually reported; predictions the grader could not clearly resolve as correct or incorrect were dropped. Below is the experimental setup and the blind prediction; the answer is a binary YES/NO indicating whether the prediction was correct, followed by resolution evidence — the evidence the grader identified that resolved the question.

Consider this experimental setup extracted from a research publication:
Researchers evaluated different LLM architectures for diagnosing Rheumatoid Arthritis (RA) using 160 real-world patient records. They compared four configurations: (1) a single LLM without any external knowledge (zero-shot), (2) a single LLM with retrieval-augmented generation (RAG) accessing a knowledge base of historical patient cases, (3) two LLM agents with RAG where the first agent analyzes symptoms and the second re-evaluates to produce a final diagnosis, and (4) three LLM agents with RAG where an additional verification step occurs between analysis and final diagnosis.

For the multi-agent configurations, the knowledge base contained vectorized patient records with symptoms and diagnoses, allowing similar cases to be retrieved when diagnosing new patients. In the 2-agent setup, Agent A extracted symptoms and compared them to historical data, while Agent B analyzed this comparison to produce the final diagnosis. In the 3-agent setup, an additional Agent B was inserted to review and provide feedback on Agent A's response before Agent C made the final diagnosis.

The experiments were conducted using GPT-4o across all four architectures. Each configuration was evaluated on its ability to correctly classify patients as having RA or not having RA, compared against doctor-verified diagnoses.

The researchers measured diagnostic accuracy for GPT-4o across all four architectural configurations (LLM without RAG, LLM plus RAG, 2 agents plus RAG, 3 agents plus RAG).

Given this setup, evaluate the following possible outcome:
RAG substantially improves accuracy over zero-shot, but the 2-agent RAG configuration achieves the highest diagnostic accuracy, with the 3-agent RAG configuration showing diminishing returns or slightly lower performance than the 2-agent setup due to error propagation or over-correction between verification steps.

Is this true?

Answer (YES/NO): NO